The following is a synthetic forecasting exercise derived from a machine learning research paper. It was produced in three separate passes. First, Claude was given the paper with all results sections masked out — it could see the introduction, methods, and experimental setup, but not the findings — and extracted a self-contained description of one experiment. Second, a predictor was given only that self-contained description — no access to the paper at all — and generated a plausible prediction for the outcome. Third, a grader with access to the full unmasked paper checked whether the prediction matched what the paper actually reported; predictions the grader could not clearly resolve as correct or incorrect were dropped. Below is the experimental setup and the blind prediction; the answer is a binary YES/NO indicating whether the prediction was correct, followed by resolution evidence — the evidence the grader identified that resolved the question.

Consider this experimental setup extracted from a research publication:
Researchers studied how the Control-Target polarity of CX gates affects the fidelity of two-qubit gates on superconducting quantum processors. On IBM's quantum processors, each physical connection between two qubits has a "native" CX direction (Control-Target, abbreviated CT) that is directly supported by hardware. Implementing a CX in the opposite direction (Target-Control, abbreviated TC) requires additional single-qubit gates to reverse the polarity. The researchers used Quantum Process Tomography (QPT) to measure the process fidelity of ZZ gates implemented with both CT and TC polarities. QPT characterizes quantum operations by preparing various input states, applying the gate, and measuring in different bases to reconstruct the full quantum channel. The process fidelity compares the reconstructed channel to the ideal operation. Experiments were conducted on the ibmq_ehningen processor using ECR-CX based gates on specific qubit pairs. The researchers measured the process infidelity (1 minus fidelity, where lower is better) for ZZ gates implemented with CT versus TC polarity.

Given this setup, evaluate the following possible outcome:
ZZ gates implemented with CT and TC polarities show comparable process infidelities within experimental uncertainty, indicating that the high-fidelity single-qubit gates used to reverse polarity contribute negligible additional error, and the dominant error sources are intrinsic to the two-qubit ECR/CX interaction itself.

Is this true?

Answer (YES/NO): NO